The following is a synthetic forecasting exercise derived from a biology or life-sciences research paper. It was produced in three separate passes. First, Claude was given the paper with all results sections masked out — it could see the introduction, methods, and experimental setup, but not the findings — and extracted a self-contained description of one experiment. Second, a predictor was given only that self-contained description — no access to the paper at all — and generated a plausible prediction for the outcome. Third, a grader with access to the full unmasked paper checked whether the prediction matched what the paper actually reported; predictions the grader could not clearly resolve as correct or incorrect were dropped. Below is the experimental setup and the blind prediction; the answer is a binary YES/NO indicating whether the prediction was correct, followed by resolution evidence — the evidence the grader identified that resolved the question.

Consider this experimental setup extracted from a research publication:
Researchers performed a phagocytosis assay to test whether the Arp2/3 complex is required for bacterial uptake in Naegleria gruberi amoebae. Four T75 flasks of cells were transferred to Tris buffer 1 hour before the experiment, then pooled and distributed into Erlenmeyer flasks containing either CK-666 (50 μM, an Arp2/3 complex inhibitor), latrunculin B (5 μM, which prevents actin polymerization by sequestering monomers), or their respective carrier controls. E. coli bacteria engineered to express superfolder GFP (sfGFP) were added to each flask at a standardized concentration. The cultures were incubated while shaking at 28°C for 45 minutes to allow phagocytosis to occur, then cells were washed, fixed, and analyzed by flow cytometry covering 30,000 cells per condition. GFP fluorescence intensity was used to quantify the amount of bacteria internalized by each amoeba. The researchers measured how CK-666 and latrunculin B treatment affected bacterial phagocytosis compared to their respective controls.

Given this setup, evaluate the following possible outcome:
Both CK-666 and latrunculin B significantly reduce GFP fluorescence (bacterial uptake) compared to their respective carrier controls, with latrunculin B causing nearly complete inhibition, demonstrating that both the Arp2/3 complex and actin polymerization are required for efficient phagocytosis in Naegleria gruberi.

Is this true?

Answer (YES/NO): NO